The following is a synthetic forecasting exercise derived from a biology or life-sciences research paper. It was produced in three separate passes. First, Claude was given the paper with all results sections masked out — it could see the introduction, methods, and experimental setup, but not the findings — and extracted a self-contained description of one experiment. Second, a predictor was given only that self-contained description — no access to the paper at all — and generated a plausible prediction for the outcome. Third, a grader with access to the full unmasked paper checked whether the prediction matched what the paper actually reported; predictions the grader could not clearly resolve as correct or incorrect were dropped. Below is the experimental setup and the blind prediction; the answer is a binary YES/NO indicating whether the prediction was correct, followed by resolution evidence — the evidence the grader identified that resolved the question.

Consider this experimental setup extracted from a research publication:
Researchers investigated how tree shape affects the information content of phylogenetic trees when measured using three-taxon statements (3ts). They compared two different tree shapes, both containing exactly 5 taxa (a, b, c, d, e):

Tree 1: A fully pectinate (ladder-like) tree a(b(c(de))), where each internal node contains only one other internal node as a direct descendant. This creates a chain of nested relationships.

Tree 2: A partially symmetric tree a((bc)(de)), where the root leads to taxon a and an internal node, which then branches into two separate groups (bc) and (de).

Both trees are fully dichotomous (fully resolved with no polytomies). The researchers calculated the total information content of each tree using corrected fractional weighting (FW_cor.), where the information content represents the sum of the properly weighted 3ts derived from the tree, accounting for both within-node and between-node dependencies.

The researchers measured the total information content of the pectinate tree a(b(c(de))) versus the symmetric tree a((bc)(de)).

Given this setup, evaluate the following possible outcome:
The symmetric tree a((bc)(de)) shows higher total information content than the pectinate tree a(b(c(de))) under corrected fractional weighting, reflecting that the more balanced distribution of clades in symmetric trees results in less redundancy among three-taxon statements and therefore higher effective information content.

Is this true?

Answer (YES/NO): NO